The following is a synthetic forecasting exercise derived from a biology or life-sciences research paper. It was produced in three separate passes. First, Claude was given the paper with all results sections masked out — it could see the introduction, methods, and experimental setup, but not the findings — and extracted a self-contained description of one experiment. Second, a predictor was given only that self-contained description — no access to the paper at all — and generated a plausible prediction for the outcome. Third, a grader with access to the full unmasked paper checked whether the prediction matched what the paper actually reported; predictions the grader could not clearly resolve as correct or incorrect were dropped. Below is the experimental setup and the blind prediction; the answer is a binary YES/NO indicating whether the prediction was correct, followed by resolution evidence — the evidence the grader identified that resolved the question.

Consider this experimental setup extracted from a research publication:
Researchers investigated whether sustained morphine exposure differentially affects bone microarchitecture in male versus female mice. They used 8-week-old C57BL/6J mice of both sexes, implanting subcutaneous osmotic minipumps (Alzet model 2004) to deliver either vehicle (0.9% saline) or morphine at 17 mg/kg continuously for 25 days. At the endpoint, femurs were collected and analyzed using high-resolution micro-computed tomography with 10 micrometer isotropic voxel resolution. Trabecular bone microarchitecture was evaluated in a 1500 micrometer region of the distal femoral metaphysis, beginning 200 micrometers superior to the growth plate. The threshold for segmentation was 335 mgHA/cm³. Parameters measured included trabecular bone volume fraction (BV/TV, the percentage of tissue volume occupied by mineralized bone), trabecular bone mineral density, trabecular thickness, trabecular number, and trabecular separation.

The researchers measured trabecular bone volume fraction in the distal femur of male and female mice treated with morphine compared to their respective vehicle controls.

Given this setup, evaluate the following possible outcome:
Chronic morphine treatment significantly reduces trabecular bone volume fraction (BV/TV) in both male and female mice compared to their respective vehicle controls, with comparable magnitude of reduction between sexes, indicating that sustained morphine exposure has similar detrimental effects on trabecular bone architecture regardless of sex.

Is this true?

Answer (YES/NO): NO